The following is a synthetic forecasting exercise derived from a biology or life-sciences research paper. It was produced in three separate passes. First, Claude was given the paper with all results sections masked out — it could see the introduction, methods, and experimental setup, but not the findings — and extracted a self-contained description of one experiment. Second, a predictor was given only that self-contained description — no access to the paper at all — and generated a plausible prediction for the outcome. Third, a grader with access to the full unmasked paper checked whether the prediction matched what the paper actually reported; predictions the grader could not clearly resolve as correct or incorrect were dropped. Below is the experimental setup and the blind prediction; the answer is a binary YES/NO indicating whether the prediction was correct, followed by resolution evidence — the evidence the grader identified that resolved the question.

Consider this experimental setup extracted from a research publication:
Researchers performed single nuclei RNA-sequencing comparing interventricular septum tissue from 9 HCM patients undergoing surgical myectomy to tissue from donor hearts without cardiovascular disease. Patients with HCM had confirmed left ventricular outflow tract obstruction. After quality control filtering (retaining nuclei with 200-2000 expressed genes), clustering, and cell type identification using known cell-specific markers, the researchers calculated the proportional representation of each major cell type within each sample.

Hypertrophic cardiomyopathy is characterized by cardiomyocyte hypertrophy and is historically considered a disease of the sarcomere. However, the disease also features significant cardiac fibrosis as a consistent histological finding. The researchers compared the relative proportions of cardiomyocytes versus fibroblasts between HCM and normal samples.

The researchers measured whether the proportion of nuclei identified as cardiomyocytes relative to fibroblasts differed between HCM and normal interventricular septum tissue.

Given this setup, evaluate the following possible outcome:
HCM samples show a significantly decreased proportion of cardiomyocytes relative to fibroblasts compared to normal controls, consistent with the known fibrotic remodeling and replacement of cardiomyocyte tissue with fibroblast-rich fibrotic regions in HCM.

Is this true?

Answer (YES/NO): NO